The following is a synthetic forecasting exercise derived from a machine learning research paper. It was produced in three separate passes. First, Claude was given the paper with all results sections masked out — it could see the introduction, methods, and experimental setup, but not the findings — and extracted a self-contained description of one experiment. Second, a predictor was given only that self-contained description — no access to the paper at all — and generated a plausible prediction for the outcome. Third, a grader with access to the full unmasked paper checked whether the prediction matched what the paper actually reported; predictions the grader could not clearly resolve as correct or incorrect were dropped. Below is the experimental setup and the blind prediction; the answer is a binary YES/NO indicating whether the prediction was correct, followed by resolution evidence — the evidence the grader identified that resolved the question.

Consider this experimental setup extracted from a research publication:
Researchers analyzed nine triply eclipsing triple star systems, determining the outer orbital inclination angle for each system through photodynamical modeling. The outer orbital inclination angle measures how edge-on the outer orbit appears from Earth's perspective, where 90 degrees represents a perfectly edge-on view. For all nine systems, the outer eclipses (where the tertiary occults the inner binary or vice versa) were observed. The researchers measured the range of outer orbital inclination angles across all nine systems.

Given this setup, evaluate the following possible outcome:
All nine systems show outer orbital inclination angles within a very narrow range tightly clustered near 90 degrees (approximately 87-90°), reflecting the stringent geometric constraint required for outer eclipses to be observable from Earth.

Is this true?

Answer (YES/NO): NO